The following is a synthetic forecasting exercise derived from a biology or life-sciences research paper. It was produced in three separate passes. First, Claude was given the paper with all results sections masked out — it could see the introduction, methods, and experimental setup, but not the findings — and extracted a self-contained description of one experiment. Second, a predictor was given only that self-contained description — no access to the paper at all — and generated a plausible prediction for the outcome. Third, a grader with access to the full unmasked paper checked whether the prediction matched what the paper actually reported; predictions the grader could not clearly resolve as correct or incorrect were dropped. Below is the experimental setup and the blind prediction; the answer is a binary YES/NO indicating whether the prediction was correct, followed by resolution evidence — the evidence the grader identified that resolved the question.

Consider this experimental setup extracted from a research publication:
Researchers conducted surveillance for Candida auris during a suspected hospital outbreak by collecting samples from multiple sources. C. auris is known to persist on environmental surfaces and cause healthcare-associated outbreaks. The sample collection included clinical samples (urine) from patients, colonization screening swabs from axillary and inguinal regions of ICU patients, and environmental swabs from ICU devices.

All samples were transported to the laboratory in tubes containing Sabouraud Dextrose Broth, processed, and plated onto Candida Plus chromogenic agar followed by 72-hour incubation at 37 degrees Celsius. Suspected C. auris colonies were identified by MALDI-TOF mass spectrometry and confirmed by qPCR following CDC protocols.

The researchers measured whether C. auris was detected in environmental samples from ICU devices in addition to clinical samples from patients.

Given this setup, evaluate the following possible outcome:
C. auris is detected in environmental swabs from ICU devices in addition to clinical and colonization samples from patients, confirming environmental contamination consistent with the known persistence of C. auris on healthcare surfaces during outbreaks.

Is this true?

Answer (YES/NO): YES